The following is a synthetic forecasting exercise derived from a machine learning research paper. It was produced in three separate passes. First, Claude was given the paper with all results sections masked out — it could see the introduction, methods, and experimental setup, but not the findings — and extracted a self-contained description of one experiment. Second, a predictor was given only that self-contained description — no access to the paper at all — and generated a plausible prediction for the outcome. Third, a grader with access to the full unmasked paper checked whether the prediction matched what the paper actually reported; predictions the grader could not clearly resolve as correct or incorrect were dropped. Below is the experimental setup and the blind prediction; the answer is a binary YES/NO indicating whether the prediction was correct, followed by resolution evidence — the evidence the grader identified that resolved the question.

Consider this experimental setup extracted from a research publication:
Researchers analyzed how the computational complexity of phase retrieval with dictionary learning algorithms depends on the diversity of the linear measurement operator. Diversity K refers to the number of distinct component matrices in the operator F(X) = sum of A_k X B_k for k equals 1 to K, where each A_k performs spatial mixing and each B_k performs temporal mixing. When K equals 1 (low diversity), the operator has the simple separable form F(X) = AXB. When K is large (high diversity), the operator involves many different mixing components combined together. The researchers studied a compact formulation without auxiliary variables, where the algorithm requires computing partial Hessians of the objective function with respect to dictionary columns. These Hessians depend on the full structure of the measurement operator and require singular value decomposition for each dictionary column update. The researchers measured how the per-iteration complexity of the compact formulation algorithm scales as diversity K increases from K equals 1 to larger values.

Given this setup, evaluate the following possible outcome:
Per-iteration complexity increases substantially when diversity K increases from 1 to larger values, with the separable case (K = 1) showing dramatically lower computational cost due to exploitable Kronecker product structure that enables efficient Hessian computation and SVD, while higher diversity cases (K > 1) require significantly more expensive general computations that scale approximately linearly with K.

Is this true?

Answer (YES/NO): YES